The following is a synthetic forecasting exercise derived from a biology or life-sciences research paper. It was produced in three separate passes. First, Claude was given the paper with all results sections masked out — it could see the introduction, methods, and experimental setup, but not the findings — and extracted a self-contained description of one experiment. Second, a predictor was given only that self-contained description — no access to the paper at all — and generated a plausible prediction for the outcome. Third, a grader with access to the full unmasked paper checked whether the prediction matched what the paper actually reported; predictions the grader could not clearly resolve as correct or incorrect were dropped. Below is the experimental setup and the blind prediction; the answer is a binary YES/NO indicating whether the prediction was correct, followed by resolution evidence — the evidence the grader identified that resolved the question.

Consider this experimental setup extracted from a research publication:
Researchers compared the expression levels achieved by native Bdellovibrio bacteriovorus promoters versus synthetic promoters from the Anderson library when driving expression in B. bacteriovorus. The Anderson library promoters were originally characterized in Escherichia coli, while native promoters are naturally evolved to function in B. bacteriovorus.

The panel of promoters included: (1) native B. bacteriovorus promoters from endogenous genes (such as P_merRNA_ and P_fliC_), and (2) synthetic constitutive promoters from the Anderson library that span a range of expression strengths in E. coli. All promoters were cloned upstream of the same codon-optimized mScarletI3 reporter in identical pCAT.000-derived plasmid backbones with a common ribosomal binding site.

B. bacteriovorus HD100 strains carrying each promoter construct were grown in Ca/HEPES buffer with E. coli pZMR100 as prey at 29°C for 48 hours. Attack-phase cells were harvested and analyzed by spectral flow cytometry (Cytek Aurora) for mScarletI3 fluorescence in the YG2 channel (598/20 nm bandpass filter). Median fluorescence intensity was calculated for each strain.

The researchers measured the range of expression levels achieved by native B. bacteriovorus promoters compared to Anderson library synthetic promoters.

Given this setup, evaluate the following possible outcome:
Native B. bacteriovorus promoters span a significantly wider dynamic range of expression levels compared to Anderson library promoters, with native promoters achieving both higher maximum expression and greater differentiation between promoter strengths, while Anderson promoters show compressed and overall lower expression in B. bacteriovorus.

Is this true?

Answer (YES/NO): NO